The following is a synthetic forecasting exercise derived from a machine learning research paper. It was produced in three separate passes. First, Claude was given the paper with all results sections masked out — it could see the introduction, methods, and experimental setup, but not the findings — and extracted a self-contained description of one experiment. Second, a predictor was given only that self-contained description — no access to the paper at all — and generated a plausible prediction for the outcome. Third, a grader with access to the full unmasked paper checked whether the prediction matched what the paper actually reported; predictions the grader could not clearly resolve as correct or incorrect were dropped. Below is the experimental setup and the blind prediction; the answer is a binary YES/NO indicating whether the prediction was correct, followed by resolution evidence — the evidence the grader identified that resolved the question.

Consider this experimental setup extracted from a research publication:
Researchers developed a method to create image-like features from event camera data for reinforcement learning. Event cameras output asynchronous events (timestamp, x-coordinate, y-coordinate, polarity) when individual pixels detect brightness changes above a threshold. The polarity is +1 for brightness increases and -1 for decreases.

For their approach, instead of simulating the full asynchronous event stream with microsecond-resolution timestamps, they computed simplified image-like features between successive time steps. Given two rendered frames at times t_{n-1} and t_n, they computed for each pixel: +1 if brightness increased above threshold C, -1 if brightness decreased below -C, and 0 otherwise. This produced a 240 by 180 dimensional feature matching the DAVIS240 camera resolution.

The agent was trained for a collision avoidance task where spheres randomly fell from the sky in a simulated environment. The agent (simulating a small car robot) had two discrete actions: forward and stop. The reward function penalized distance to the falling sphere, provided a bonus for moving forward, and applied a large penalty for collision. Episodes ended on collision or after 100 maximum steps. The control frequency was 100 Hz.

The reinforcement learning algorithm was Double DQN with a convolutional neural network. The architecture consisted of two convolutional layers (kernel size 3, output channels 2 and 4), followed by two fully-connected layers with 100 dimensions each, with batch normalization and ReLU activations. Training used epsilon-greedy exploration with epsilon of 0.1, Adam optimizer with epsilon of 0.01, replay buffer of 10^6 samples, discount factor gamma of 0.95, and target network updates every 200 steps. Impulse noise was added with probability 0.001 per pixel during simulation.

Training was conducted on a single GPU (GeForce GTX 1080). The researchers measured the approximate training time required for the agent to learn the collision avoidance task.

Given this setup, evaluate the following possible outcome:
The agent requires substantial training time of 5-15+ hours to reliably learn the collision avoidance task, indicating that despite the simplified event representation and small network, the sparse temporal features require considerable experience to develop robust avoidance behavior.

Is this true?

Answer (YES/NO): NO